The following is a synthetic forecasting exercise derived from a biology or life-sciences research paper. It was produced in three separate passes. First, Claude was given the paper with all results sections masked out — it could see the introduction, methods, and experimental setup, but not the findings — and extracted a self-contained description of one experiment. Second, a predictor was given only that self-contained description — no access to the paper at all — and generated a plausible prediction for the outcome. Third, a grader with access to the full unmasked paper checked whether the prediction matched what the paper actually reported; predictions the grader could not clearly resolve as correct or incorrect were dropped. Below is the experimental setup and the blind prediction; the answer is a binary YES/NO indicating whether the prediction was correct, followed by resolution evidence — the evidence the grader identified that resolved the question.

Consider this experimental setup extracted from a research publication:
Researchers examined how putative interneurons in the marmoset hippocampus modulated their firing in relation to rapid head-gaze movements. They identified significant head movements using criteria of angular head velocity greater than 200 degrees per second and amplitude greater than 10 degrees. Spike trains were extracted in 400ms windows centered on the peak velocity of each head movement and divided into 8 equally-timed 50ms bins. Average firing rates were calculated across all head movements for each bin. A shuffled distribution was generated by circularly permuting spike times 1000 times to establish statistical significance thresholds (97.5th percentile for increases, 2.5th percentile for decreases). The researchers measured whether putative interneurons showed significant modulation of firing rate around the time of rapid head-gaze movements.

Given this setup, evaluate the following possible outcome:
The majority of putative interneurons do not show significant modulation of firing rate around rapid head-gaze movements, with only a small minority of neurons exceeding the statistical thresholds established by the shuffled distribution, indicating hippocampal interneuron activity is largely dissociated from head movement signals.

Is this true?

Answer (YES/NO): NO